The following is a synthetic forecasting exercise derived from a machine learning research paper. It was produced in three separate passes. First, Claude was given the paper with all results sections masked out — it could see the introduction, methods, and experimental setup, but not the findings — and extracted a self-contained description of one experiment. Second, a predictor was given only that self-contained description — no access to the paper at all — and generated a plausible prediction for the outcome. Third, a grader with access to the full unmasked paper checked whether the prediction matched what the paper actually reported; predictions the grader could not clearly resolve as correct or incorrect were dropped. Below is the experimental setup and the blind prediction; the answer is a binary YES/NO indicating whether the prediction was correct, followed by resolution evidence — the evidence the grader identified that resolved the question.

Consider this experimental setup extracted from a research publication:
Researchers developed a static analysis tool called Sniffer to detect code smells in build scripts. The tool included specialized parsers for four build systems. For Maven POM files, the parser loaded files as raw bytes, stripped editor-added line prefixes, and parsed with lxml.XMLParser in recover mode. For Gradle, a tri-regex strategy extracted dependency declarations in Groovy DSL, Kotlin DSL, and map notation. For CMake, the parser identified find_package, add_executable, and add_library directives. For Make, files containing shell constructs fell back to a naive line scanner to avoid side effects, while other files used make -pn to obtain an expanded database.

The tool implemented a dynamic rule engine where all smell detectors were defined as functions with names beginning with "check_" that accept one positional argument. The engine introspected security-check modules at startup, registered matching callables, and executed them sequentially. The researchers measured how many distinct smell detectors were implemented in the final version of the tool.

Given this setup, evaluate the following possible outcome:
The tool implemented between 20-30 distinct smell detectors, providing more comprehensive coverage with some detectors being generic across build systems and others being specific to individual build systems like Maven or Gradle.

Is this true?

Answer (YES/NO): NO